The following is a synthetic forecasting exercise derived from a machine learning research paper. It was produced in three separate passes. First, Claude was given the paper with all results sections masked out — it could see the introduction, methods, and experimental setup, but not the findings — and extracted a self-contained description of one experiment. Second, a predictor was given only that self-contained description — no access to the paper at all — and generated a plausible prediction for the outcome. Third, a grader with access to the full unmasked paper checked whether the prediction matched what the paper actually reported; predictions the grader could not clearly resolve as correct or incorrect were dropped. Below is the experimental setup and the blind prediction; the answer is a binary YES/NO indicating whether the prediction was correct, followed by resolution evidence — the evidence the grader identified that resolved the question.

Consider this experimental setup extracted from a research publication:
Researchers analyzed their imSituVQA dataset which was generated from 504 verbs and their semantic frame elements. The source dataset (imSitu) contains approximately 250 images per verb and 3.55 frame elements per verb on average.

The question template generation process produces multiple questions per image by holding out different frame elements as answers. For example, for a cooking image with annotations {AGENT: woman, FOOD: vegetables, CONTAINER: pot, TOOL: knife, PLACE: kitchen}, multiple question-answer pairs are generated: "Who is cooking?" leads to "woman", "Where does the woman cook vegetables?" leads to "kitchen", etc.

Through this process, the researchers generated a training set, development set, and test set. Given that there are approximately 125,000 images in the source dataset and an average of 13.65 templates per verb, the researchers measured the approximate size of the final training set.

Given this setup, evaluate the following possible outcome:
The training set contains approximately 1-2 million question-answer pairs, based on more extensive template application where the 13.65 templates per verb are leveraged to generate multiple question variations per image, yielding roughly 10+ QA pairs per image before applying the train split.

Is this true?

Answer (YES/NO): NO